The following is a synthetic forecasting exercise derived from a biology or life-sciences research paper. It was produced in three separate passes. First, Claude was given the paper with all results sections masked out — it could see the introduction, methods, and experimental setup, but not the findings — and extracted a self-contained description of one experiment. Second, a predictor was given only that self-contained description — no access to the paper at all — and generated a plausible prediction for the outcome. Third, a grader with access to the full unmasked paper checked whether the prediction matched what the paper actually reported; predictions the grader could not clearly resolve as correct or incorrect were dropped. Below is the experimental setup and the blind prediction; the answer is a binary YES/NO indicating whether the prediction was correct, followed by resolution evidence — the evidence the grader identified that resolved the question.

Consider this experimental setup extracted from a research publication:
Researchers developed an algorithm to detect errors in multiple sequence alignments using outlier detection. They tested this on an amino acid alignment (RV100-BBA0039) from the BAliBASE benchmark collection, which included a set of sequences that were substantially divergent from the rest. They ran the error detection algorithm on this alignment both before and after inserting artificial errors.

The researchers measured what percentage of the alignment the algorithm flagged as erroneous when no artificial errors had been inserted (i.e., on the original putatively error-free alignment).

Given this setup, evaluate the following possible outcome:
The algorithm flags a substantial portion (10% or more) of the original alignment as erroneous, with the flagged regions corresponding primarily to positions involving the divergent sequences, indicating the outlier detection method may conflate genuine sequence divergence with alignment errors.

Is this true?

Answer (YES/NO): NO